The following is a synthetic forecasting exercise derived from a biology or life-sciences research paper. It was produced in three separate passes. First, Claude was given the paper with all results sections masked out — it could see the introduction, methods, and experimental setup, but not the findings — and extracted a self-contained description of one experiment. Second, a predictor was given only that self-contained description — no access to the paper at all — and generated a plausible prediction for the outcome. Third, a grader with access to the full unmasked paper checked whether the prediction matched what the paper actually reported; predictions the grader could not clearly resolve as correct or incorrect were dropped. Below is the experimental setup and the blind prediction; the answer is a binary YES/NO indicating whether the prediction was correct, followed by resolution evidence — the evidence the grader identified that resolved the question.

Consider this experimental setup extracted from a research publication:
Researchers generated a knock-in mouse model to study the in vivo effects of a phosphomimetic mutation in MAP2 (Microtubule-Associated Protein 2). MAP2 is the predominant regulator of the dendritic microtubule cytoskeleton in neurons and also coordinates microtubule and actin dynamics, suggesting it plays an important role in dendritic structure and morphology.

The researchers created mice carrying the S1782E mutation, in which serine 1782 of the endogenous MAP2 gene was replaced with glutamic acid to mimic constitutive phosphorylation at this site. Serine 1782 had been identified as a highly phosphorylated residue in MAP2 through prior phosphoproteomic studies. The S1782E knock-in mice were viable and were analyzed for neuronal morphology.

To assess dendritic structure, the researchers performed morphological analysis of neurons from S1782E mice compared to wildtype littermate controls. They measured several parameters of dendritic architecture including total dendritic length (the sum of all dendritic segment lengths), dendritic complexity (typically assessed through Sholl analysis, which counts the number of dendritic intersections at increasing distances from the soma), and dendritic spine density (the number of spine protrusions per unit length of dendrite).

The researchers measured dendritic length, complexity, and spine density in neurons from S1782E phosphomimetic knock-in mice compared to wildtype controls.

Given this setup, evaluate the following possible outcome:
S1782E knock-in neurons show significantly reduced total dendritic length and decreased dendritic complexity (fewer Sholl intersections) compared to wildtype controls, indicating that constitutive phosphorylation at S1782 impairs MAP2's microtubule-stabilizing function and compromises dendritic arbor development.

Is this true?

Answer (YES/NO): YES